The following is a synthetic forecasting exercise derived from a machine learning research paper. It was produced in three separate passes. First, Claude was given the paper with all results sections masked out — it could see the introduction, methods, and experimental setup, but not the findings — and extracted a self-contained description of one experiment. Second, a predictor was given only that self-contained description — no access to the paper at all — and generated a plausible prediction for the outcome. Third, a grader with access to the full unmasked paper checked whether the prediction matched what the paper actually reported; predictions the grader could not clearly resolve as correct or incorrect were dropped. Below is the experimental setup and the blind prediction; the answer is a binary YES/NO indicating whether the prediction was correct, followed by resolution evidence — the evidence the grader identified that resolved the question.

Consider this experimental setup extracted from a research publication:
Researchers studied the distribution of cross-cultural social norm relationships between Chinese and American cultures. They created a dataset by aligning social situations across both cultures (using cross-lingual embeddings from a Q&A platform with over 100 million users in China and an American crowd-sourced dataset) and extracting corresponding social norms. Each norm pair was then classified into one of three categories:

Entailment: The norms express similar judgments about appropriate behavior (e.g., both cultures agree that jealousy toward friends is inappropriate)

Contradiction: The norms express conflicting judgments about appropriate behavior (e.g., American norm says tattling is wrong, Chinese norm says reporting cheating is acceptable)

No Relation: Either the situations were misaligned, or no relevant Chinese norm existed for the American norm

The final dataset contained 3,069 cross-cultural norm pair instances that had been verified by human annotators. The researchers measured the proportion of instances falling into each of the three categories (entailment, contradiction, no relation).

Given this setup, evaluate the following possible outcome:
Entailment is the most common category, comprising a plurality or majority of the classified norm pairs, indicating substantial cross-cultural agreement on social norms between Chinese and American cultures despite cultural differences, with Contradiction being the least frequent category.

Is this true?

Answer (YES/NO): NO